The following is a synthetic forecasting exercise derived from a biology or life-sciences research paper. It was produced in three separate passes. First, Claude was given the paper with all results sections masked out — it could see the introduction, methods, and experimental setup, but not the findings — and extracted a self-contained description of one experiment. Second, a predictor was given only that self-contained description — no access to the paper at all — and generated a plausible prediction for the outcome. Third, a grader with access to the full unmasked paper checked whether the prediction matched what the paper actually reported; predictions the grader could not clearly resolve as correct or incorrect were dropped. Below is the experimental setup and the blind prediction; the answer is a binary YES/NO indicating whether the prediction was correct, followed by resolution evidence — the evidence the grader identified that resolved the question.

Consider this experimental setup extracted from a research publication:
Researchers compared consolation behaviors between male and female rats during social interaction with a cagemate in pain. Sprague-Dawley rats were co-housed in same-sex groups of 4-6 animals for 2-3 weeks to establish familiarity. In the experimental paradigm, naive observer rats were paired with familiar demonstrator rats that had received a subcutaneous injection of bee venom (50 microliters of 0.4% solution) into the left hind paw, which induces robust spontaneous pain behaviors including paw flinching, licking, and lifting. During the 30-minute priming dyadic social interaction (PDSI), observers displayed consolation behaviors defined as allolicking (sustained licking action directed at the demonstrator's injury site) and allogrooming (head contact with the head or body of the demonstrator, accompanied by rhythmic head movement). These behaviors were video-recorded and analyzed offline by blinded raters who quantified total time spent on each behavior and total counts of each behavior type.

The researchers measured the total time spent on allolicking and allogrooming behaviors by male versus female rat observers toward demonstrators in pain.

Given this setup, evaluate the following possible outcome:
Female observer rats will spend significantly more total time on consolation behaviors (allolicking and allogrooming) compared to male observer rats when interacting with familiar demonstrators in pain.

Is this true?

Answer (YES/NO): NO